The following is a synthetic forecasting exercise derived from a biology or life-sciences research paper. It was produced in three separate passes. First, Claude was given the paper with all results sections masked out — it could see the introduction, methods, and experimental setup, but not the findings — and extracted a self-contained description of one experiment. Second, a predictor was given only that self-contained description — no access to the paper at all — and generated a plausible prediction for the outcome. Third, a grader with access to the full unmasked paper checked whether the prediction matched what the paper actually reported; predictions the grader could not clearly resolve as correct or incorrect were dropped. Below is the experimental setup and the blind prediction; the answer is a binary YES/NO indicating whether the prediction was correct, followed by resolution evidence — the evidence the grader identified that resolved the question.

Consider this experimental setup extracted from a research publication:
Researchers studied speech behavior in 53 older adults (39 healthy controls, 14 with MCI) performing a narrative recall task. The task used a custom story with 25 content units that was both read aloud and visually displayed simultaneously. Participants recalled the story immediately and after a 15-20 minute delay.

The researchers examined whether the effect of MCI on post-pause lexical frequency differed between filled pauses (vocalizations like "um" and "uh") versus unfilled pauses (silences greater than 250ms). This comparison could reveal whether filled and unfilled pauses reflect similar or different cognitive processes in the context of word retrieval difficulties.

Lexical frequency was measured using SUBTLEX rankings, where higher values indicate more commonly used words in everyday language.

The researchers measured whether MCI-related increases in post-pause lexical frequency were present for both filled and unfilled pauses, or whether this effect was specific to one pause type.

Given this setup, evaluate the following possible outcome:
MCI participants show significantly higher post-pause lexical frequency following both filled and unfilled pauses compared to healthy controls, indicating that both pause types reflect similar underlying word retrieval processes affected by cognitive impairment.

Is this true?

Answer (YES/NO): NO